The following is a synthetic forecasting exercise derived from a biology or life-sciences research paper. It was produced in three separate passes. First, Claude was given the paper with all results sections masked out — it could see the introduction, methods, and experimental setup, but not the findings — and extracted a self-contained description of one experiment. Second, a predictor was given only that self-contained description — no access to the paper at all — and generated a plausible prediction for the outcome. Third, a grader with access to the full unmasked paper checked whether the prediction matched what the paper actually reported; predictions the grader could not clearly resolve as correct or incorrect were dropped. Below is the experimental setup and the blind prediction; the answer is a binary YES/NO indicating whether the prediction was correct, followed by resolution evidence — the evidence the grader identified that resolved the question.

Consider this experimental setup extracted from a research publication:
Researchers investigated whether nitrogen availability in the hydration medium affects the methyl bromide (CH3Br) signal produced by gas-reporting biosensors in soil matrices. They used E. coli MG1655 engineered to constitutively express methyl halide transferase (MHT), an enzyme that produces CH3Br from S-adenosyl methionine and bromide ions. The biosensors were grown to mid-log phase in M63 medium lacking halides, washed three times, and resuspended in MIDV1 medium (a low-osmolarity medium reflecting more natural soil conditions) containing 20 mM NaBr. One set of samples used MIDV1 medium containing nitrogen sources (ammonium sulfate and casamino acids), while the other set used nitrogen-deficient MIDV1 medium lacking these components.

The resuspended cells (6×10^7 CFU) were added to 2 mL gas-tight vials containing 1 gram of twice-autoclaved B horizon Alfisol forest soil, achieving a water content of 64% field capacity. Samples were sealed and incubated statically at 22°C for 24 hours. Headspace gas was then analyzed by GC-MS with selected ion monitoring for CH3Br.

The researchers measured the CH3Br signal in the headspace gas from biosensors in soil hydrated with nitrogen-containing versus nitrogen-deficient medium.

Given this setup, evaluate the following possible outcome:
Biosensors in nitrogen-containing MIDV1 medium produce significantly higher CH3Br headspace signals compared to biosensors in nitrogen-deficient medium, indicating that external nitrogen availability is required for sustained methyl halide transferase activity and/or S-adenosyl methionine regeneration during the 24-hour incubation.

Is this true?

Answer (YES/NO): YES